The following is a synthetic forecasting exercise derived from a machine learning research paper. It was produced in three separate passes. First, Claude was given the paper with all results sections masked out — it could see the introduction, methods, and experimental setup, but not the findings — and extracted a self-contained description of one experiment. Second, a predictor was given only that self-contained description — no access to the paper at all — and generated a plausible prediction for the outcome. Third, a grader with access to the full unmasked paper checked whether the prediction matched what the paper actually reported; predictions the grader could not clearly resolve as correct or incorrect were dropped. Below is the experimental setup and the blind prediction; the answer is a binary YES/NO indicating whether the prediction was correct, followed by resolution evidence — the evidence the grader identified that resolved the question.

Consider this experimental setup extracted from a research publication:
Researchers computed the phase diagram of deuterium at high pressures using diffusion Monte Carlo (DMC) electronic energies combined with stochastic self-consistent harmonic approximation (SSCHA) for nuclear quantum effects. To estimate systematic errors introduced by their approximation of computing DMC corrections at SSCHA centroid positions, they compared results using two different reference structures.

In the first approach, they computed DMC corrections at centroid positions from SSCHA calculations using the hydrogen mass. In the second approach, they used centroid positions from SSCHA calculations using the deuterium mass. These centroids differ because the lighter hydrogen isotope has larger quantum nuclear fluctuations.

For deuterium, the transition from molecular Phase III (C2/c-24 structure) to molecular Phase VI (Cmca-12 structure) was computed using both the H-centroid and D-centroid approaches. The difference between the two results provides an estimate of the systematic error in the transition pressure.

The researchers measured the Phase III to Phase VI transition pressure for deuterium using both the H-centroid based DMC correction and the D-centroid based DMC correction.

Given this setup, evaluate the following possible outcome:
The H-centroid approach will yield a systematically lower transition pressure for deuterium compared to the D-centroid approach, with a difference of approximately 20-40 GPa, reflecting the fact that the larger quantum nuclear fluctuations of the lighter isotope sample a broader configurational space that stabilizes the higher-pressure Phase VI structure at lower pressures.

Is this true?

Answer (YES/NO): NO